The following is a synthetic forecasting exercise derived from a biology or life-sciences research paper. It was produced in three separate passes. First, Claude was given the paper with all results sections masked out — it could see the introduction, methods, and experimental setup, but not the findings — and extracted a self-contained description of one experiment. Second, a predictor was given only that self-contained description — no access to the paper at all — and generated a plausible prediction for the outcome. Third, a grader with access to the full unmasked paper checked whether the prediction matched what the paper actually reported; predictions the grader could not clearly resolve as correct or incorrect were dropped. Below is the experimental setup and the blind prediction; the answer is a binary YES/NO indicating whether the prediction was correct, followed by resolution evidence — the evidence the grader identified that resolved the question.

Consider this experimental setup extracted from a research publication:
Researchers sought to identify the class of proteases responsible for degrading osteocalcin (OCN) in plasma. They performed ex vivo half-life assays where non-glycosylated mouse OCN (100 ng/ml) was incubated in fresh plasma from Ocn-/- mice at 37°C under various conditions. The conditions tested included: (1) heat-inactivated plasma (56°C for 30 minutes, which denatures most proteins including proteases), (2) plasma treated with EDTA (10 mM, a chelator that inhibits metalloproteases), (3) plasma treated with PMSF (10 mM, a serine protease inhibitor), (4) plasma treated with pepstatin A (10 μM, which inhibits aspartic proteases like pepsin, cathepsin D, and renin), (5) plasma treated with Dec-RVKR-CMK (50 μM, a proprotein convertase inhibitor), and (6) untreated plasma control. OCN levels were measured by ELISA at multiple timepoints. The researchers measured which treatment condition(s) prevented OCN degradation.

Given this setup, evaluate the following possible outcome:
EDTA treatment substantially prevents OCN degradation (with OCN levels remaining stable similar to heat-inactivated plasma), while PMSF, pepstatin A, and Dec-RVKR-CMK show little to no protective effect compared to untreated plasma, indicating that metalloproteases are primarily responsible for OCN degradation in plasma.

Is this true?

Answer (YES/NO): NO